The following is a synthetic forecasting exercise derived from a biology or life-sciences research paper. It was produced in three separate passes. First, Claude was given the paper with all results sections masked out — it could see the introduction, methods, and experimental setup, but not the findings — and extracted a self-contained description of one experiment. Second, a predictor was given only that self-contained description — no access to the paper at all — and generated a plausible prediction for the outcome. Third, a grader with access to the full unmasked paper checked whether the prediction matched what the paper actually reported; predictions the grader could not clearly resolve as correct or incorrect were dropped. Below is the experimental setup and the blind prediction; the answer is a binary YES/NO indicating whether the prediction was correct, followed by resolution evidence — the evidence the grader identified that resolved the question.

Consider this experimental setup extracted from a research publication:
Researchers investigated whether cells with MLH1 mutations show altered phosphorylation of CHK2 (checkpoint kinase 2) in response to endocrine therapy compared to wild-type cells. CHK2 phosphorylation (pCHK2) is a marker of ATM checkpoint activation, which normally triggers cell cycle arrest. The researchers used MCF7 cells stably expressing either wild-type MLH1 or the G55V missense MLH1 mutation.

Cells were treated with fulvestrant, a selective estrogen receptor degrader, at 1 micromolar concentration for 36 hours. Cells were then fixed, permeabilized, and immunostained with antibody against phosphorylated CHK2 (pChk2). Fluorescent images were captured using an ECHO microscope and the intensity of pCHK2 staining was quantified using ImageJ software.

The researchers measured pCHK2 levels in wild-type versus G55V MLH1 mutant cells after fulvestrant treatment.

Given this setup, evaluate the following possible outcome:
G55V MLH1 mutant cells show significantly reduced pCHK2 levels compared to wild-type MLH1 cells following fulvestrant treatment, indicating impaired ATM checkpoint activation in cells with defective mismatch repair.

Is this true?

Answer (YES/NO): NO